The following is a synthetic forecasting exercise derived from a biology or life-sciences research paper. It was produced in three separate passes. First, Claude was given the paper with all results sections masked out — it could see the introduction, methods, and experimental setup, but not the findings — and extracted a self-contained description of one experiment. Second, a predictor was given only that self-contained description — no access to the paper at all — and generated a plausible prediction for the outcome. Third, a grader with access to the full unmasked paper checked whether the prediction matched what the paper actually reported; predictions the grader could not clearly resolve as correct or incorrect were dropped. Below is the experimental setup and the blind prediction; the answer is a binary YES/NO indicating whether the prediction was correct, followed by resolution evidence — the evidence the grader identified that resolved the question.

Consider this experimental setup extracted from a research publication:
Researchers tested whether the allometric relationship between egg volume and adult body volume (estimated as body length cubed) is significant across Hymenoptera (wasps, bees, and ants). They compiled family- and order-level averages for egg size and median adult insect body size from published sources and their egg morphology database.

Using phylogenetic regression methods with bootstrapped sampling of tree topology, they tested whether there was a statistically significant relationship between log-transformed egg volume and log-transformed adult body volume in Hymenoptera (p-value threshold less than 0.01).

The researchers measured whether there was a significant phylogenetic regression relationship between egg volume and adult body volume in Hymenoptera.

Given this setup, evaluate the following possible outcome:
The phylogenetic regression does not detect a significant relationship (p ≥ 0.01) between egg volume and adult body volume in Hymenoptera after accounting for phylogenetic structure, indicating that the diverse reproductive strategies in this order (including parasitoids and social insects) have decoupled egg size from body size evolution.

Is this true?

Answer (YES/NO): NO